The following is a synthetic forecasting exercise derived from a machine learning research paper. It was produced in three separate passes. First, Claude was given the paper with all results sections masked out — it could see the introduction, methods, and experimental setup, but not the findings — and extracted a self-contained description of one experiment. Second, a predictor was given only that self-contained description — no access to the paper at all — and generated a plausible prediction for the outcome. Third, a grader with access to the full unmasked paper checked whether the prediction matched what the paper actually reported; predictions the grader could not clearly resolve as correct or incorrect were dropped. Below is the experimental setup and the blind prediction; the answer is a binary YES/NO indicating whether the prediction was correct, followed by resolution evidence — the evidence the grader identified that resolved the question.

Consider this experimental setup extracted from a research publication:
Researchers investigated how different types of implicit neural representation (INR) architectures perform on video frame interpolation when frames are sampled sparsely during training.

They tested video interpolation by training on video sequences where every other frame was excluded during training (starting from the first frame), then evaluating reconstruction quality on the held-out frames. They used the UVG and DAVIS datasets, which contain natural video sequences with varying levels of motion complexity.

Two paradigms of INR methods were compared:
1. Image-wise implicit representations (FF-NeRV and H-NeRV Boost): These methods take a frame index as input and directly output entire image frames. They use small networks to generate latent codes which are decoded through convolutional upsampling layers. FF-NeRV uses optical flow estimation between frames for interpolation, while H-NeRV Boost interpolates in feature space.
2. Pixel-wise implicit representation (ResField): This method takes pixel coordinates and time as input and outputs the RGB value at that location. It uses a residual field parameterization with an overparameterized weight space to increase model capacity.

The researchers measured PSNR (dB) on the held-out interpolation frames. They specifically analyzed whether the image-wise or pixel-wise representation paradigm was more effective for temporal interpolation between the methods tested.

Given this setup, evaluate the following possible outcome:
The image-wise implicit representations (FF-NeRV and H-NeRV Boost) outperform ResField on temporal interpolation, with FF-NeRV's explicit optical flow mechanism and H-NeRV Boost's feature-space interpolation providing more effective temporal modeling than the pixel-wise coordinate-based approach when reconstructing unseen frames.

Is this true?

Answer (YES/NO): NO